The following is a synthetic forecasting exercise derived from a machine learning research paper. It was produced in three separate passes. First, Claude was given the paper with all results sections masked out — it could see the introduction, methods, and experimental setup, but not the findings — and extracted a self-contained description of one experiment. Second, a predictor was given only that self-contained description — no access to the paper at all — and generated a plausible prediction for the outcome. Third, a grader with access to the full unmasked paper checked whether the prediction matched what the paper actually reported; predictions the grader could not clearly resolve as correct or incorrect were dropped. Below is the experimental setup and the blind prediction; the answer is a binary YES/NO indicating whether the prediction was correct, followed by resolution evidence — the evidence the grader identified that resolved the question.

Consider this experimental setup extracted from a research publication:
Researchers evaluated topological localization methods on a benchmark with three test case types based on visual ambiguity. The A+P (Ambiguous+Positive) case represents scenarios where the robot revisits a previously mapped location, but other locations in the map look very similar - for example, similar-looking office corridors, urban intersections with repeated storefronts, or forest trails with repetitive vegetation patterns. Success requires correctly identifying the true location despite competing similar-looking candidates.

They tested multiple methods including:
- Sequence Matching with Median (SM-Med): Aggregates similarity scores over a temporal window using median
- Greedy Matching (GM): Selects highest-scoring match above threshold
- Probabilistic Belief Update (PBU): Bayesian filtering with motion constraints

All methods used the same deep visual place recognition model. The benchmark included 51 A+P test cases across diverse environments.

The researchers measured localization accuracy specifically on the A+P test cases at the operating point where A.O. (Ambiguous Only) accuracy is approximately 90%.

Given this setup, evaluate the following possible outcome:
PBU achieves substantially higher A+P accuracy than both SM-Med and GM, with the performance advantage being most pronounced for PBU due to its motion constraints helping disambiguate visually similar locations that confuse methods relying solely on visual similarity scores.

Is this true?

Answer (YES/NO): NO